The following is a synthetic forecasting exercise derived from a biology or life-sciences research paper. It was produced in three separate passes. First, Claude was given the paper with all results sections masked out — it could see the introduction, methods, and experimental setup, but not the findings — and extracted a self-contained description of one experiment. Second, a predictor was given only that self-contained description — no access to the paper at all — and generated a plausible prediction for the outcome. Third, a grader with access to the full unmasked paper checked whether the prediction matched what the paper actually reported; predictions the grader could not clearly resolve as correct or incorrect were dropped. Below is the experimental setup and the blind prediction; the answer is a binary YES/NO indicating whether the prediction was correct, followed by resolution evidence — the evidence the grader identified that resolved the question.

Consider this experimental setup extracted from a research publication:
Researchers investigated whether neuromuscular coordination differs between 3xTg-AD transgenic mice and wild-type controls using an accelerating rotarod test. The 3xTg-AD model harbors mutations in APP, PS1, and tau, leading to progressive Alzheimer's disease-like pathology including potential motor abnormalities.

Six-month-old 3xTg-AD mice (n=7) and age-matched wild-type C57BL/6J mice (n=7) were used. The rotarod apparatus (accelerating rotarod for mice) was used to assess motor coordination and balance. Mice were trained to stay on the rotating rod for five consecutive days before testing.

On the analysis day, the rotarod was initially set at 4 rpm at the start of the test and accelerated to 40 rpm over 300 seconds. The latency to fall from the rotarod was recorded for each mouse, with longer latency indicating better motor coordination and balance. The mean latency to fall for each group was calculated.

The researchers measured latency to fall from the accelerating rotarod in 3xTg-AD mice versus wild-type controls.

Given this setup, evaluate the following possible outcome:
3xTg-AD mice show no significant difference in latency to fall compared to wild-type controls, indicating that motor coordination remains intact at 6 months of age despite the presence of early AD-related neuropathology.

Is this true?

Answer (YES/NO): NO